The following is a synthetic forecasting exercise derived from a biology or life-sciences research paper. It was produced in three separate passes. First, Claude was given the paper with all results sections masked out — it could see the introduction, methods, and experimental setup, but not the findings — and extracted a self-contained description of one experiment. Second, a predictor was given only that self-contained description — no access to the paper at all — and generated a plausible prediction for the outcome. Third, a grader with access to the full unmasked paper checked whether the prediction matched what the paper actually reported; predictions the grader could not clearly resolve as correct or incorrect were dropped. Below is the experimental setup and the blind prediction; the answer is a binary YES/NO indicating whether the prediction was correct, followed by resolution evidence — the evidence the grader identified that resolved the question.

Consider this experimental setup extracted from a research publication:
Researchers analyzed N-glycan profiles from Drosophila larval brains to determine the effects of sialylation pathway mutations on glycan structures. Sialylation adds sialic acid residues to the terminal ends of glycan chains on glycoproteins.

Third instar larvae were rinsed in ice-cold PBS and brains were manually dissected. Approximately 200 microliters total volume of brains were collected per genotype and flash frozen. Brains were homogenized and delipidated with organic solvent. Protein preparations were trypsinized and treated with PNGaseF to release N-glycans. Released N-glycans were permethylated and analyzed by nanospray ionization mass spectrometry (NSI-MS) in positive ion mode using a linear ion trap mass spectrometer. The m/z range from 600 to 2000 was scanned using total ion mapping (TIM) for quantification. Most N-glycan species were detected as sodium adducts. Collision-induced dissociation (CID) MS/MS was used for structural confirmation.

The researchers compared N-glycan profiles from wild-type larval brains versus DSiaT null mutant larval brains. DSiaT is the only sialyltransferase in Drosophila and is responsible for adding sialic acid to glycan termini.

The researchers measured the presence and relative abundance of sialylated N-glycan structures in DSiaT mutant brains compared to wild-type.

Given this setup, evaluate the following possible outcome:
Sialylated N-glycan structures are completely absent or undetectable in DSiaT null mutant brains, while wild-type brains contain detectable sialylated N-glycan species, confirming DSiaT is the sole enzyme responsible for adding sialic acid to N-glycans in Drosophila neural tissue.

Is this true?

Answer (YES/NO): YES